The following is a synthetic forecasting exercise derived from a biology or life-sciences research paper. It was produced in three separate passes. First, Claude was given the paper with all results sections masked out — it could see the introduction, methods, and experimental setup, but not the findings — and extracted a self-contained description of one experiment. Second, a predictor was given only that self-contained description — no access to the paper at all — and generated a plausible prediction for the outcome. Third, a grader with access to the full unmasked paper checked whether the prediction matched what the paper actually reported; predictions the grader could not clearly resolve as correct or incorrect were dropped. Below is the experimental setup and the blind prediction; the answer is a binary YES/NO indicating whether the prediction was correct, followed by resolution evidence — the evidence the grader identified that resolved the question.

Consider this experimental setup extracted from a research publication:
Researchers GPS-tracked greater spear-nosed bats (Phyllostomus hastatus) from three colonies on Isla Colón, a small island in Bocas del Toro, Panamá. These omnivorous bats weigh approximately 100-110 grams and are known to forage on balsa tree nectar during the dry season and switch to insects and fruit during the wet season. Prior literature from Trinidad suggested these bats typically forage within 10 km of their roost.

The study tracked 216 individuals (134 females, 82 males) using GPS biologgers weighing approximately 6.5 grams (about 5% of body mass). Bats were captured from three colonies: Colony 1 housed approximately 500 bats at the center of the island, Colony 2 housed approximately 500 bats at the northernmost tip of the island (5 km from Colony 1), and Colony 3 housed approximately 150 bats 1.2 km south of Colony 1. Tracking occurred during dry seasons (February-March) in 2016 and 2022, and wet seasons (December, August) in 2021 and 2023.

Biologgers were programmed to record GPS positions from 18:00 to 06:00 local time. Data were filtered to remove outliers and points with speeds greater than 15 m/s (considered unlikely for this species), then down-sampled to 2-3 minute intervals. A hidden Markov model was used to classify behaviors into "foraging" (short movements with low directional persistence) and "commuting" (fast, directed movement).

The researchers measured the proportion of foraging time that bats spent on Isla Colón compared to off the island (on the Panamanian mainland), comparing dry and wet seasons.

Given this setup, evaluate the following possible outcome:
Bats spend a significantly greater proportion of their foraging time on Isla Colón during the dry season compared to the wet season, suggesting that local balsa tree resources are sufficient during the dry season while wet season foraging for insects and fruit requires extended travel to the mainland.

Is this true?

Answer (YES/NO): NO